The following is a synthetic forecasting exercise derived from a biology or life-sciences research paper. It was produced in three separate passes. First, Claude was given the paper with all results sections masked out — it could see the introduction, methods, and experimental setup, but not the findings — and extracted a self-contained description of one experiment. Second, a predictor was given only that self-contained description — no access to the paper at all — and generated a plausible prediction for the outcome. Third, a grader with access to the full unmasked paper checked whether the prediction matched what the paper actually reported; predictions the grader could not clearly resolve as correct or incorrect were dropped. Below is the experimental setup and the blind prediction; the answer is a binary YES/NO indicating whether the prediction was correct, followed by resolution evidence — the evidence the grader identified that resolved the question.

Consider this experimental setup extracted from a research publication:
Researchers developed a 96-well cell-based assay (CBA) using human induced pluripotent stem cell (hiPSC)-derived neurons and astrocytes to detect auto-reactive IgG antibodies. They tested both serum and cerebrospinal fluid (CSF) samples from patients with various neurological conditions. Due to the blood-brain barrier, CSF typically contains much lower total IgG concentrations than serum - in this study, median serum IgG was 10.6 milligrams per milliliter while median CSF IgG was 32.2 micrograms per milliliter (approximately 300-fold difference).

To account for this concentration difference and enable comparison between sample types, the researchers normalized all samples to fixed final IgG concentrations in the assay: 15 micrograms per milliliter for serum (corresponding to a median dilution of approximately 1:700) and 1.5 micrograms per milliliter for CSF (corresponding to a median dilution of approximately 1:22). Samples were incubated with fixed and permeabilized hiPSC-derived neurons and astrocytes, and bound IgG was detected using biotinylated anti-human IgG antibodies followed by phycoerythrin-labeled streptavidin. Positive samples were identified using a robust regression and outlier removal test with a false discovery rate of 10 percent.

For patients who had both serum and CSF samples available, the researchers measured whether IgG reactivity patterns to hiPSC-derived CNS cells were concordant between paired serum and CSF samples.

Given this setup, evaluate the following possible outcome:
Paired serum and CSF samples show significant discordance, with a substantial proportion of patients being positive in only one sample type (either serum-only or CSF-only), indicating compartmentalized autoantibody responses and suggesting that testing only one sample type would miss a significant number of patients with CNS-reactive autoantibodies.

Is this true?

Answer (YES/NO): YES